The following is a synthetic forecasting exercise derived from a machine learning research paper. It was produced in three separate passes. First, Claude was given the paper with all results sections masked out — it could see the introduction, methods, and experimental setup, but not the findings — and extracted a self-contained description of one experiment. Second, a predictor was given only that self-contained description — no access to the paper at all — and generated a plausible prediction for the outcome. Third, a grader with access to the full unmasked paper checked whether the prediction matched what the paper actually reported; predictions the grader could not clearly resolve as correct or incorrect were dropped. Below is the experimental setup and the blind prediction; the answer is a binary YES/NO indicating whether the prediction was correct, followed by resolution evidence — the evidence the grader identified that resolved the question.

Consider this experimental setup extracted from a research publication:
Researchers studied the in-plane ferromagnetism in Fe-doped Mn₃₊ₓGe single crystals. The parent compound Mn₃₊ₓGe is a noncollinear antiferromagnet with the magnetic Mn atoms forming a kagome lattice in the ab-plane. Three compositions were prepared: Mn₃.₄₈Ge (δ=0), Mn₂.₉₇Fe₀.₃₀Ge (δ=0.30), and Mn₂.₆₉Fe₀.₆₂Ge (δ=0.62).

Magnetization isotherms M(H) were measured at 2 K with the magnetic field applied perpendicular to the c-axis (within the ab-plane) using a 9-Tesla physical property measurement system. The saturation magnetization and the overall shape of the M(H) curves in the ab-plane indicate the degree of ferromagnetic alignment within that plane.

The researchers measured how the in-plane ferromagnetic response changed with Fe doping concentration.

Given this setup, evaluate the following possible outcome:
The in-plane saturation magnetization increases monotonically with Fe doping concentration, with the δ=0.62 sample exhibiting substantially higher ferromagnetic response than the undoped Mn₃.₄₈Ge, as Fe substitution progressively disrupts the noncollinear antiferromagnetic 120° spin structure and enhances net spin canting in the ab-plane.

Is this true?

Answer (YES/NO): YES